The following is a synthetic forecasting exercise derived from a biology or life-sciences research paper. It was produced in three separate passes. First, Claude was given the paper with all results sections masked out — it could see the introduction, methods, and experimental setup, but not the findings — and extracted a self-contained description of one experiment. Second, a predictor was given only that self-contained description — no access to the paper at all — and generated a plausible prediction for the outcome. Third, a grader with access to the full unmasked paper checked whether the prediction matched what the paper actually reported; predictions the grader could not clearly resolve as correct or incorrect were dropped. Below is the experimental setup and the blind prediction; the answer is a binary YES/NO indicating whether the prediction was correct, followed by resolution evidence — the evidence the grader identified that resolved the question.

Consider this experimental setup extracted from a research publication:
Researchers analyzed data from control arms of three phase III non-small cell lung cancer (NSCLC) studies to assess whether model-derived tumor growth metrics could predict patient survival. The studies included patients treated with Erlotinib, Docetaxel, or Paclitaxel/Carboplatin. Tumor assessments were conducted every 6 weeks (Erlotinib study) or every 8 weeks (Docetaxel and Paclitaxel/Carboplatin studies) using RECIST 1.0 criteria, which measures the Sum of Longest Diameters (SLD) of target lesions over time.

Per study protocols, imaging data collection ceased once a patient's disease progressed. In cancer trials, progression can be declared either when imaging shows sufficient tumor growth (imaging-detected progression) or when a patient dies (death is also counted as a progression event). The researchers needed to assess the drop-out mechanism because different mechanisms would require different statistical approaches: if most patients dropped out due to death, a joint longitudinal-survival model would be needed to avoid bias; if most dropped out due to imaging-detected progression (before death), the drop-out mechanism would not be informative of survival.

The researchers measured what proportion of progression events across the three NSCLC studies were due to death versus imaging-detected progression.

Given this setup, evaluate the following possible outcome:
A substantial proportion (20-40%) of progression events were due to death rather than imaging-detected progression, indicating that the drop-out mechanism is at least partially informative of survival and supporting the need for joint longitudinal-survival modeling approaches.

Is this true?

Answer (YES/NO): NO